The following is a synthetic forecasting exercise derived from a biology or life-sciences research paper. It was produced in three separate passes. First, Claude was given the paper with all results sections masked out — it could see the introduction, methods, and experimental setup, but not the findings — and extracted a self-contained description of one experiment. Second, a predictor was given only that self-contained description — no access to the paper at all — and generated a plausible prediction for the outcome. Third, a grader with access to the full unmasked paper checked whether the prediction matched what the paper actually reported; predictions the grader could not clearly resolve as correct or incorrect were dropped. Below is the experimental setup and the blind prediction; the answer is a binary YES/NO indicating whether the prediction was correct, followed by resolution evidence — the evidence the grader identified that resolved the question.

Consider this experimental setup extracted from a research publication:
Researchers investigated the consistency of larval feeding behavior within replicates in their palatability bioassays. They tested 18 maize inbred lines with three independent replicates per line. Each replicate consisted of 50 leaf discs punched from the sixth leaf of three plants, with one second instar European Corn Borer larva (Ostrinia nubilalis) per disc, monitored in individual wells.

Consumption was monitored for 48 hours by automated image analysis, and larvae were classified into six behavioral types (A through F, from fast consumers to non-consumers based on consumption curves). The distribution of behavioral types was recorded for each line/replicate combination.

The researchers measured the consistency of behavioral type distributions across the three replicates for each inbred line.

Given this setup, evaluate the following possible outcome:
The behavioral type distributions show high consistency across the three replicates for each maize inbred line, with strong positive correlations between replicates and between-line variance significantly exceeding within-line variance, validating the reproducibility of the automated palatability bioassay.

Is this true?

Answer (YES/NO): NO